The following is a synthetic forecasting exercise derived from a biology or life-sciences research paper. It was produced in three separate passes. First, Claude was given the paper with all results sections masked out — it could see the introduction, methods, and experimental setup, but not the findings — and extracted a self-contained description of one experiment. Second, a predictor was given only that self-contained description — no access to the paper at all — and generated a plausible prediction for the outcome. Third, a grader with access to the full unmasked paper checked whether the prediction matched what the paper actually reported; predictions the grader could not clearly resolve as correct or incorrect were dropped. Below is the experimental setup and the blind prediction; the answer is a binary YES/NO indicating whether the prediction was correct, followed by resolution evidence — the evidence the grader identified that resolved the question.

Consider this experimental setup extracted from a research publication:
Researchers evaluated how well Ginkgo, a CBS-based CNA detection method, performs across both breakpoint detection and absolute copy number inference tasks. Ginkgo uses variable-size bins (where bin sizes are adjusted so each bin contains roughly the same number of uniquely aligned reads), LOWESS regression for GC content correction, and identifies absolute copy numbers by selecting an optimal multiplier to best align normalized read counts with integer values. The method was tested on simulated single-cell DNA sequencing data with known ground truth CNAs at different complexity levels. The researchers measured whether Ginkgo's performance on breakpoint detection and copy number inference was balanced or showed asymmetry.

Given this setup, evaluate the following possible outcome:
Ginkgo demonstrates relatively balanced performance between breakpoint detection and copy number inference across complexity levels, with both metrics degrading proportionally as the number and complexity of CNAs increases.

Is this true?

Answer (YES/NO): NO